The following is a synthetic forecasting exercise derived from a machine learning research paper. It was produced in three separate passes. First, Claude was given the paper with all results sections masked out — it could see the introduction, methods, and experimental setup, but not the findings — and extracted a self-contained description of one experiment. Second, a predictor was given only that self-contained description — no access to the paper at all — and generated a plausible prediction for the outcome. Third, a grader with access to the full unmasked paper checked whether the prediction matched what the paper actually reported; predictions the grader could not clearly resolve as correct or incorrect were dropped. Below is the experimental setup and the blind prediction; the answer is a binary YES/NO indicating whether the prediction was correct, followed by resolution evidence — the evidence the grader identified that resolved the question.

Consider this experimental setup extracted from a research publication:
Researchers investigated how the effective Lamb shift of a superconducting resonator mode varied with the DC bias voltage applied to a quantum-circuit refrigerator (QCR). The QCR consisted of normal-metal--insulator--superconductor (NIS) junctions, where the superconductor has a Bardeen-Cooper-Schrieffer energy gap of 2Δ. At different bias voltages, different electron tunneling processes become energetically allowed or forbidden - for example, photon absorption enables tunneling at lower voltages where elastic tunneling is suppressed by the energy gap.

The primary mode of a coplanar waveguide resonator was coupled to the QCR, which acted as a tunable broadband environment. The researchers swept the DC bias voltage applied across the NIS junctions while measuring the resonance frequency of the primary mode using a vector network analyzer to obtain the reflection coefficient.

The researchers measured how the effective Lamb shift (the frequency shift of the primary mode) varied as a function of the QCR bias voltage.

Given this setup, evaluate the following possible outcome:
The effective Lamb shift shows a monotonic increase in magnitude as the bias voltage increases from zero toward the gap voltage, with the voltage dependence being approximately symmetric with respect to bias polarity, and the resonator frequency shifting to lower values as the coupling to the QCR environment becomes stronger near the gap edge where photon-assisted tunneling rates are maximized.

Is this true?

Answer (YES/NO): NO